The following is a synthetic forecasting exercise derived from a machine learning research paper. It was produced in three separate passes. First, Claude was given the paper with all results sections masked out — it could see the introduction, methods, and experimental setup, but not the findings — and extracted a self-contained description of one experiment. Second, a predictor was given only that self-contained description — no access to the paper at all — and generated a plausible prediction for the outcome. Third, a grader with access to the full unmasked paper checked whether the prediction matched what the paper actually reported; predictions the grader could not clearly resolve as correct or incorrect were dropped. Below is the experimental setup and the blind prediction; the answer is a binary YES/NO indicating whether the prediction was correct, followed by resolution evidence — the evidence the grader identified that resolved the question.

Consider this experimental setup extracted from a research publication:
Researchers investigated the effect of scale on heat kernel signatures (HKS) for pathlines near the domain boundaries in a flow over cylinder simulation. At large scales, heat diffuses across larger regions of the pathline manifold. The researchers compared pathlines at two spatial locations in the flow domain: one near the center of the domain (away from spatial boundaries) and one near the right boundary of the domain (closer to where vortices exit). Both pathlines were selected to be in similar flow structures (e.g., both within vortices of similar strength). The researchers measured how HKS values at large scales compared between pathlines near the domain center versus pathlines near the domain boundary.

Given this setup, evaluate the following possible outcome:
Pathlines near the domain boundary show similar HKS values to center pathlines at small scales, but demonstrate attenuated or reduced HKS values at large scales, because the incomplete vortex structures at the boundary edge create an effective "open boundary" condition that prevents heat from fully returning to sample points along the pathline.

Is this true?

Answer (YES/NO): NO